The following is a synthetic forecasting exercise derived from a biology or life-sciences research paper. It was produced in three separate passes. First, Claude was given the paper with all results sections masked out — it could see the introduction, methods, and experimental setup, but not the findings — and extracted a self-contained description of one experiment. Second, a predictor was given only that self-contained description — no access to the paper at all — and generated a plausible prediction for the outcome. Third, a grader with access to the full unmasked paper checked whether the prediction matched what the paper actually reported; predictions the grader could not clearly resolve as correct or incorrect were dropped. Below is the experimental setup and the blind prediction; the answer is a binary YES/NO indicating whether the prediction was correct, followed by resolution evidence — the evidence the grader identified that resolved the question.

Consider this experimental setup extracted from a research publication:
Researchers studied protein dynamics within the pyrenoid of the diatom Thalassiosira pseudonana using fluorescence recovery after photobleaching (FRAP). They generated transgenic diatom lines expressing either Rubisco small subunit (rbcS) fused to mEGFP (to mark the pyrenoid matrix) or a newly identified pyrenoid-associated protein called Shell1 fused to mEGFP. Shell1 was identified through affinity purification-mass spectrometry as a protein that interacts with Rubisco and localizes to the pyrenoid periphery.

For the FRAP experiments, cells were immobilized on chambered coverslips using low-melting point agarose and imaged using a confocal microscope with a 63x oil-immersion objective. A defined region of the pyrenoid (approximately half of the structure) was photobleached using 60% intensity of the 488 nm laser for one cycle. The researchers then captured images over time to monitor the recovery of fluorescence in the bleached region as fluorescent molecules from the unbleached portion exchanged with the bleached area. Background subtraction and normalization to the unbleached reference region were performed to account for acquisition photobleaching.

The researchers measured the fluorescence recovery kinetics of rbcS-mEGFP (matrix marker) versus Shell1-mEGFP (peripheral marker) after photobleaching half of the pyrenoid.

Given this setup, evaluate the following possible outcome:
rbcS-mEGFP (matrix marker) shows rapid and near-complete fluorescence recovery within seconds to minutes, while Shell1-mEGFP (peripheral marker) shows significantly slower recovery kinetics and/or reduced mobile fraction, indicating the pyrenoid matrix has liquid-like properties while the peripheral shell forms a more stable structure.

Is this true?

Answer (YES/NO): NO